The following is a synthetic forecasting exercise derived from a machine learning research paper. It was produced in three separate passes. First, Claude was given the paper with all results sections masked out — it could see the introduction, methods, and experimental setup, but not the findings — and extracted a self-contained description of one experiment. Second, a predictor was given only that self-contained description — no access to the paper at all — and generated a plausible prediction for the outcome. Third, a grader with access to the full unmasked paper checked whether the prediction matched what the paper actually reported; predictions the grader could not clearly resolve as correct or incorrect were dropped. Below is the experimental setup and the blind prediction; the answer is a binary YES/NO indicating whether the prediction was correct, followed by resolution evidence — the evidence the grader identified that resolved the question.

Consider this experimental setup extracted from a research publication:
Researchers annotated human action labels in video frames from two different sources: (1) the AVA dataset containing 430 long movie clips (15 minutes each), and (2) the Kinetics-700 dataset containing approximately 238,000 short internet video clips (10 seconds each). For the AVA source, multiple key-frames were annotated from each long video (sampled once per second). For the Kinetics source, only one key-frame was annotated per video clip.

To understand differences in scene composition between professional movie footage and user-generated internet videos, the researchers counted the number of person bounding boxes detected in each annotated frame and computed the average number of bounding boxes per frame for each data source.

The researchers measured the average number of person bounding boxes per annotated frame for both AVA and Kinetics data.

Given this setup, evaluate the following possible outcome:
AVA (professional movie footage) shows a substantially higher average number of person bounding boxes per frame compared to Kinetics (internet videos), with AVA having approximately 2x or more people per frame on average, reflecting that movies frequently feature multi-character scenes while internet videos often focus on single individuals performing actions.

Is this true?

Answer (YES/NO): NO